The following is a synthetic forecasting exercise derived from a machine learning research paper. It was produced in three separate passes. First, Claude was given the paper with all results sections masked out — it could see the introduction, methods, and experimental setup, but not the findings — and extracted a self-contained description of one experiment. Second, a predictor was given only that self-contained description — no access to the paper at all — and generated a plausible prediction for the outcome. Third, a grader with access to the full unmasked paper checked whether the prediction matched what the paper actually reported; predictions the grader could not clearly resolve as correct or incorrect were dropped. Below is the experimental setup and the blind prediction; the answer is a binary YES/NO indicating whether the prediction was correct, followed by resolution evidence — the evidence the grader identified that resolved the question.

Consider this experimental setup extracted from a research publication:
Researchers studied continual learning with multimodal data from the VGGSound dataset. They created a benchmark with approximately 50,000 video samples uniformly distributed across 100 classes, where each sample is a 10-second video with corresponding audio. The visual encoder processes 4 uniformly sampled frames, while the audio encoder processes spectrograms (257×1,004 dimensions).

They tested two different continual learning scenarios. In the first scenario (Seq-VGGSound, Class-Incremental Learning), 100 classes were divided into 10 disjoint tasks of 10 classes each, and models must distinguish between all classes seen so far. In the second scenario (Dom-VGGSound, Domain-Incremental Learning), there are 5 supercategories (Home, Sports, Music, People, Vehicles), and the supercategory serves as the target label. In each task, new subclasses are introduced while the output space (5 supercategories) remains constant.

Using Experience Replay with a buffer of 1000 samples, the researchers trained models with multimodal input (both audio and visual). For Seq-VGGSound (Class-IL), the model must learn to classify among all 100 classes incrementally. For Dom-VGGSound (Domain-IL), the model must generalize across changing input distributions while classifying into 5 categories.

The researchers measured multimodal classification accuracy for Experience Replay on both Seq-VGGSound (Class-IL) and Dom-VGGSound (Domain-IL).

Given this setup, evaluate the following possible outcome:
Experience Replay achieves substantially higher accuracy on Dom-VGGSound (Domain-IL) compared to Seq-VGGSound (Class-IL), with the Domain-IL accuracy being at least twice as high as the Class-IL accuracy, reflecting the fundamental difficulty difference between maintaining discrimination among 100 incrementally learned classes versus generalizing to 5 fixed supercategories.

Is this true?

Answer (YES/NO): NO